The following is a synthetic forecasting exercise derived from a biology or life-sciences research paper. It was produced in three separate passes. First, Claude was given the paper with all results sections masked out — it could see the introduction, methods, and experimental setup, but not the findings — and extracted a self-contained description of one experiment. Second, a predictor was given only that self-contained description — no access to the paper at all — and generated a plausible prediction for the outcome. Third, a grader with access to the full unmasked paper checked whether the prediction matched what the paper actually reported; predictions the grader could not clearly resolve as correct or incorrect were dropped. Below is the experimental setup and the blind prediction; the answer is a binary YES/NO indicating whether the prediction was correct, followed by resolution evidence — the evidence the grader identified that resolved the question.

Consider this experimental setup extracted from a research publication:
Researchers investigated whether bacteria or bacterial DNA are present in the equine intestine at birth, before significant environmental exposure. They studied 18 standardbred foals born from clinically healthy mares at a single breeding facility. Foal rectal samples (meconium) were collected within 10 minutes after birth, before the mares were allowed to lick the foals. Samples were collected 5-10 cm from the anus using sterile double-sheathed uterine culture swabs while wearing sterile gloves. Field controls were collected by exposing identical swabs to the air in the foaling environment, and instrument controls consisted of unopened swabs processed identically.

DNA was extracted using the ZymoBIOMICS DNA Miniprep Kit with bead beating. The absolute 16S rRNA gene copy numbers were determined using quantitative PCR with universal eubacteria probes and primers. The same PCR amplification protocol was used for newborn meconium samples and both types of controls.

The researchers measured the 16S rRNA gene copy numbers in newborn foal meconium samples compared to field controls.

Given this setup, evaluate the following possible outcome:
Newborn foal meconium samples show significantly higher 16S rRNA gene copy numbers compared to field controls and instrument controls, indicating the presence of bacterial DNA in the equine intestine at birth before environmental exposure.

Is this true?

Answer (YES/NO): YES